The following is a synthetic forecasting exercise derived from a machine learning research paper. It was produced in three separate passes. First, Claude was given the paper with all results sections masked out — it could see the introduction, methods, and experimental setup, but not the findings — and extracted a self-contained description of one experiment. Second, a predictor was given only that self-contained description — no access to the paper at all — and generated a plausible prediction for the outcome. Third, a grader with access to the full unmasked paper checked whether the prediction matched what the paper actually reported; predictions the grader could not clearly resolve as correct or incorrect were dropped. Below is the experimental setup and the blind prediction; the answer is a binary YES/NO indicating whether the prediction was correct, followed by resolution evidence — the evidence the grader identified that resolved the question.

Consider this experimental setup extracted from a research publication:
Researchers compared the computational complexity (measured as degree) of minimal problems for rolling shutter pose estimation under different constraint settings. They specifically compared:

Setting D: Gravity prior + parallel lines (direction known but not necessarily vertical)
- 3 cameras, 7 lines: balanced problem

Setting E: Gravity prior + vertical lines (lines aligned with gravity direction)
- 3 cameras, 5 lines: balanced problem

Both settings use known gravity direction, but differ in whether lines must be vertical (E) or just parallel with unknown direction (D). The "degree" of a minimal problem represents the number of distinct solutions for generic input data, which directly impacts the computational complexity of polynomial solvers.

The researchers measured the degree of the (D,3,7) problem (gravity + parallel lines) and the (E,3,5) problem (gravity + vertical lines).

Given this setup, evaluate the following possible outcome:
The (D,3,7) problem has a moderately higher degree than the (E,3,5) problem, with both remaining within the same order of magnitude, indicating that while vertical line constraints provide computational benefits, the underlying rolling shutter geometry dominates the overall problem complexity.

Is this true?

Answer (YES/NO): YES